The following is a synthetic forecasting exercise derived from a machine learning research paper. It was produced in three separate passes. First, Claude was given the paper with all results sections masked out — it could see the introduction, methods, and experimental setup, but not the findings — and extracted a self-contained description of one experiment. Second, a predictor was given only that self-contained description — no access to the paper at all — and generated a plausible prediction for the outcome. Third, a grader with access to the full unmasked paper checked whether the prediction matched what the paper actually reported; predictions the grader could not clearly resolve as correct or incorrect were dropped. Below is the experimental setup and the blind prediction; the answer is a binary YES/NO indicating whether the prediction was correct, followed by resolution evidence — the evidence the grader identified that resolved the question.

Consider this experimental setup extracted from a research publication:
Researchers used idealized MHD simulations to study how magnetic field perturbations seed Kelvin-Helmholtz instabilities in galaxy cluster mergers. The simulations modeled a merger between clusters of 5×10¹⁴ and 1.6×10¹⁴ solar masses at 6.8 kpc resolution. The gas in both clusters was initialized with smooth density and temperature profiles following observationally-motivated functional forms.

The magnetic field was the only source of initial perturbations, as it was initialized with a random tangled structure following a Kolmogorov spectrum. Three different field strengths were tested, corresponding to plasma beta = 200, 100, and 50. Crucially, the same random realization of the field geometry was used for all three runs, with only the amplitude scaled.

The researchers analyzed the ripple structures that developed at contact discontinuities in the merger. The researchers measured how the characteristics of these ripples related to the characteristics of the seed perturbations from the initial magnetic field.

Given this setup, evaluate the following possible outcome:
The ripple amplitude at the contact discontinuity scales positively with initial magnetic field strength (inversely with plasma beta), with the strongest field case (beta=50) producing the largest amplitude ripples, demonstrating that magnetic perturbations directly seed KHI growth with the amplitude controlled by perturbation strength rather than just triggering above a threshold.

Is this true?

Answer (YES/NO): YES